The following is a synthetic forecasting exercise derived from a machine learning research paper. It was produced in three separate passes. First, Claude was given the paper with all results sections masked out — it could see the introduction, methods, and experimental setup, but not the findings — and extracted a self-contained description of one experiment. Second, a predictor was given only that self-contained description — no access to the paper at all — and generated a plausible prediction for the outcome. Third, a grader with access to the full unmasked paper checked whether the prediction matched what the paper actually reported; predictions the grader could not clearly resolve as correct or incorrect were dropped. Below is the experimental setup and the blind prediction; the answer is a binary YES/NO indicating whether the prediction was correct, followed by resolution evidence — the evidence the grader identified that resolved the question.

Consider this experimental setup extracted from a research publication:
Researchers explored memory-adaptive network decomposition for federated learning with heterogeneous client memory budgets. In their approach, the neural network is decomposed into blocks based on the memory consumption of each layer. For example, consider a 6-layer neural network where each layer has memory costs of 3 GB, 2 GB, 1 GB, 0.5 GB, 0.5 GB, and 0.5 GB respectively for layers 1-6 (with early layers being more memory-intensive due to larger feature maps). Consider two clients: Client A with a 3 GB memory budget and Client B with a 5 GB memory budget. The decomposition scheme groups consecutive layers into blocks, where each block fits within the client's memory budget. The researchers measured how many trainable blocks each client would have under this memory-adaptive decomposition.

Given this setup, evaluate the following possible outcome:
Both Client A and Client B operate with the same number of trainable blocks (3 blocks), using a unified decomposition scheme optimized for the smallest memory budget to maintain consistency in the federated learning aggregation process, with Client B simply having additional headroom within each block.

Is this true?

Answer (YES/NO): NO